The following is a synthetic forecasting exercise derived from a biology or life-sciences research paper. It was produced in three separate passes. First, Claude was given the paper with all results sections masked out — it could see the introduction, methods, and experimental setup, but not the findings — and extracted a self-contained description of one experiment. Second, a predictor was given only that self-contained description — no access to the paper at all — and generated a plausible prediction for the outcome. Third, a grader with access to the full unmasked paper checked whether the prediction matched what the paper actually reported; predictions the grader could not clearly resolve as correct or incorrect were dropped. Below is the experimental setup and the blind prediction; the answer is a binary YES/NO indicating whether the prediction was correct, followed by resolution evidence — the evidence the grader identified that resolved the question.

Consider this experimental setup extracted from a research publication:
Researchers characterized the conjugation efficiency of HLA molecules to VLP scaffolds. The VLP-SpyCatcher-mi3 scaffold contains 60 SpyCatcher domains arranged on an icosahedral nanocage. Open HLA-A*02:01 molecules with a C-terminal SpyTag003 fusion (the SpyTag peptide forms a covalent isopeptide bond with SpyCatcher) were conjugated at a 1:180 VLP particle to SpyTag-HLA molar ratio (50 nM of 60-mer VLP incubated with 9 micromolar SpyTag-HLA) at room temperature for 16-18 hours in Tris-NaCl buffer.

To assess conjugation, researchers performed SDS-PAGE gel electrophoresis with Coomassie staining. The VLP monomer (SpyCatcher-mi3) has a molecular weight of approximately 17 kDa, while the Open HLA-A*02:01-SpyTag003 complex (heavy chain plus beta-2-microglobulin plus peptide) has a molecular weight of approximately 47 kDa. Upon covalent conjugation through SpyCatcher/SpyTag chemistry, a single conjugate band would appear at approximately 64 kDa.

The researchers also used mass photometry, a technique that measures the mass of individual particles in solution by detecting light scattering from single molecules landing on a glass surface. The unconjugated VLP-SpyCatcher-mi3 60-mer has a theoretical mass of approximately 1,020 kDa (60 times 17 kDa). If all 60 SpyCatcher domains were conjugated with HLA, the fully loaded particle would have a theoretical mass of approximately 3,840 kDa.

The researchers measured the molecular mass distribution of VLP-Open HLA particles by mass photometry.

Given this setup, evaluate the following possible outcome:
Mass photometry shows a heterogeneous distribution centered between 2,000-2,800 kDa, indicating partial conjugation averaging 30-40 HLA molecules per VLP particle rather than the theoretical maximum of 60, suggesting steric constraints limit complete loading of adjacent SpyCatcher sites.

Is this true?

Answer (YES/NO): NO